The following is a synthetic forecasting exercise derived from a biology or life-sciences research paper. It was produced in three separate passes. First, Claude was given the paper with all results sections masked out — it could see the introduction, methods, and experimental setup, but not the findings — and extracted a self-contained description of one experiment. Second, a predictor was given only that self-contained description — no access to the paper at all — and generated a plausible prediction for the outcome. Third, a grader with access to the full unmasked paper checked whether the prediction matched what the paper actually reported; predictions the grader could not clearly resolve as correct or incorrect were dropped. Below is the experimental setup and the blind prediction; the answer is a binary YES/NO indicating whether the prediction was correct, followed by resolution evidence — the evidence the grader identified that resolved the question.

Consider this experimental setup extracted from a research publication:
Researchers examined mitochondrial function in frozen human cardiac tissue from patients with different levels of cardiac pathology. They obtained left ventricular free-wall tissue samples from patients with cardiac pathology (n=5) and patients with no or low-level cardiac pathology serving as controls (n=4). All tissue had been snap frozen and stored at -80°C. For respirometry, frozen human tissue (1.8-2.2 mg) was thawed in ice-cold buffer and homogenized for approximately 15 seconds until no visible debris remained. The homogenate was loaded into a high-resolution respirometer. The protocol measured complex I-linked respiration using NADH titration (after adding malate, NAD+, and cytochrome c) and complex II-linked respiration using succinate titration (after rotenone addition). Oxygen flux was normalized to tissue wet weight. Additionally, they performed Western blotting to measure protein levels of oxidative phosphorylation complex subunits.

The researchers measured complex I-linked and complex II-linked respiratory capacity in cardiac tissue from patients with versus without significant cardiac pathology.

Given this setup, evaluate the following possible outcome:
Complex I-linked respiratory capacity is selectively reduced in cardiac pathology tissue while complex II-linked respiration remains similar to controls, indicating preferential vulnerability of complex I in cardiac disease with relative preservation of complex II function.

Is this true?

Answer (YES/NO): NO